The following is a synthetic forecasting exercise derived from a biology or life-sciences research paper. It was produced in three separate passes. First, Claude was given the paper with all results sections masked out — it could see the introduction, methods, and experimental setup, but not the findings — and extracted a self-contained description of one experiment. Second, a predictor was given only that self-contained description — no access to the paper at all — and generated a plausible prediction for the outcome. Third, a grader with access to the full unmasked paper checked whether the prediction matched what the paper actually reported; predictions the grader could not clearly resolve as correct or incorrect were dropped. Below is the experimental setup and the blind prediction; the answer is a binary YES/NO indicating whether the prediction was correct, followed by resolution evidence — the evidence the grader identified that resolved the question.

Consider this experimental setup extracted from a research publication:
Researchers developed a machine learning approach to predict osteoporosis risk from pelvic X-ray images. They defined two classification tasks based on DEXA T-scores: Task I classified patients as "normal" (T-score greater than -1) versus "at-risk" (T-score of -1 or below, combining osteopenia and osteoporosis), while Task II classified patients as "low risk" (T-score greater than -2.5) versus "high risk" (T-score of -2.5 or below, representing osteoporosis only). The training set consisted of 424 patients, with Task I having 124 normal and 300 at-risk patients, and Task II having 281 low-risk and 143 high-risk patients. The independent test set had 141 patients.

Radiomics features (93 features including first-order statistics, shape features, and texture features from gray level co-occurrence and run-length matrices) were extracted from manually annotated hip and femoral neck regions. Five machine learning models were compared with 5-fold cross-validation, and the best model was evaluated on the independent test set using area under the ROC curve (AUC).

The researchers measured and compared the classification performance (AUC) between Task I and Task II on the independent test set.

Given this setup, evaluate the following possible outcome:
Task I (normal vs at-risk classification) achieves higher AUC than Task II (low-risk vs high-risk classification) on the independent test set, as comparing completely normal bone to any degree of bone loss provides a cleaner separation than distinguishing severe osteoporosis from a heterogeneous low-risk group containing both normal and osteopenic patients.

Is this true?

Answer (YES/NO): YES